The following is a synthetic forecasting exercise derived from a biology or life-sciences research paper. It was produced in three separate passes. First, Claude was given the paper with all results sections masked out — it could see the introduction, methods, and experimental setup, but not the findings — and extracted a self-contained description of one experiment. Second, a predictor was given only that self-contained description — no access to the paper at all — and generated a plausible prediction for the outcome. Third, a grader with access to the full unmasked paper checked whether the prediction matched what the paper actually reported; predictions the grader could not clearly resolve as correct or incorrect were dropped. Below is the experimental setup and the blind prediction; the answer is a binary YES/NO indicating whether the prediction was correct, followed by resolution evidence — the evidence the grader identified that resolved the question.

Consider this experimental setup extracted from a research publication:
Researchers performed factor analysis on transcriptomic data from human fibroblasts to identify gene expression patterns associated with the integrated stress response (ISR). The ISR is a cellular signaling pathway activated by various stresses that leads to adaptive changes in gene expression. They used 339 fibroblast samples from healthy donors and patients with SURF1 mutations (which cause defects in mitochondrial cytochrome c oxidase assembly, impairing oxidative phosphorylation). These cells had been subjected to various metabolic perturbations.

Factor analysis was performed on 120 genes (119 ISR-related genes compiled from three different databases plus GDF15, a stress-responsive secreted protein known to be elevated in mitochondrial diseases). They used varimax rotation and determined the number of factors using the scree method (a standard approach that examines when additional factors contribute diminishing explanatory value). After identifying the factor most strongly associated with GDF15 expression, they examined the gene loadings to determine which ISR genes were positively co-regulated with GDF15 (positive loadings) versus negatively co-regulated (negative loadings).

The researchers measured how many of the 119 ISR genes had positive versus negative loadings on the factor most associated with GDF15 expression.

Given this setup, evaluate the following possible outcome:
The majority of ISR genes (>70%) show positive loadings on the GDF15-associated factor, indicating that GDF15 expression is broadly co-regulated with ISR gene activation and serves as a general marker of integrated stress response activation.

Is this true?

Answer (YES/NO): NO